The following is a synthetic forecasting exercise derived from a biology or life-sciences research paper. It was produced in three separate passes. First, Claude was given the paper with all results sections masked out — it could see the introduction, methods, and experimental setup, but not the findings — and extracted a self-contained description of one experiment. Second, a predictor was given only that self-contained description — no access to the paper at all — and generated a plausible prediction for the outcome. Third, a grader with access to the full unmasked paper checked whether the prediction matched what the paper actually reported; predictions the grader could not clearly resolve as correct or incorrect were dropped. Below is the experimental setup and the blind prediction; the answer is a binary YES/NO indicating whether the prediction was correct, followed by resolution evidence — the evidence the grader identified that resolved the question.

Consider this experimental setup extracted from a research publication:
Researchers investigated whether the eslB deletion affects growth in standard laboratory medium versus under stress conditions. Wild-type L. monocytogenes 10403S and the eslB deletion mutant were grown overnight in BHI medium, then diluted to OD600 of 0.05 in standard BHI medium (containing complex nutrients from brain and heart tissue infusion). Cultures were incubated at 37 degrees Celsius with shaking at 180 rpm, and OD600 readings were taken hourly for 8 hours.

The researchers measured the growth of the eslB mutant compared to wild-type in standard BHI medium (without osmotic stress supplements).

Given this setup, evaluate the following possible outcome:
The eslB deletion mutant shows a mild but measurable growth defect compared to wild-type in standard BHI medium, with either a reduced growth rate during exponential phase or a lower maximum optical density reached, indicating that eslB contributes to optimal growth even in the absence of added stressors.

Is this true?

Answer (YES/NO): NO